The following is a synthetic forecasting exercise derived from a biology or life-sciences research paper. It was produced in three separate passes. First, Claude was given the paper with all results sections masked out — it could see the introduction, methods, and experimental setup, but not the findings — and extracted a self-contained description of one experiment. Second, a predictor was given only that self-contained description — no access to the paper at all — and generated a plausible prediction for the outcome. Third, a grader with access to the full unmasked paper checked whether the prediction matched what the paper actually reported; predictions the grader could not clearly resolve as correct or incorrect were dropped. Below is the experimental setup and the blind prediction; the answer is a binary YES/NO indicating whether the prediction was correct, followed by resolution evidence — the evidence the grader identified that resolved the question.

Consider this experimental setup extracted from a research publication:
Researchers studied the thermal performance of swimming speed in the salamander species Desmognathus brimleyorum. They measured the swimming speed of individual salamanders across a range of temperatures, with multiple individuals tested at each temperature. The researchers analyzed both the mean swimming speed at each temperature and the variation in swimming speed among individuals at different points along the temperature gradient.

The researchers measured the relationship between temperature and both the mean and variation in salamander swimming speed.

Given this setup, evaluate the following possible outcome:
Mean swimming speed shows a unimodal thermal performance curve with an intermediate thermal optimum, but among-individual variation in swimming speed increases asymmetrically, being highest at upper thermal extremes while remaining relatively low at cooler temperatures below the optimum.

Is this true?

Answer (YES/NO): NO